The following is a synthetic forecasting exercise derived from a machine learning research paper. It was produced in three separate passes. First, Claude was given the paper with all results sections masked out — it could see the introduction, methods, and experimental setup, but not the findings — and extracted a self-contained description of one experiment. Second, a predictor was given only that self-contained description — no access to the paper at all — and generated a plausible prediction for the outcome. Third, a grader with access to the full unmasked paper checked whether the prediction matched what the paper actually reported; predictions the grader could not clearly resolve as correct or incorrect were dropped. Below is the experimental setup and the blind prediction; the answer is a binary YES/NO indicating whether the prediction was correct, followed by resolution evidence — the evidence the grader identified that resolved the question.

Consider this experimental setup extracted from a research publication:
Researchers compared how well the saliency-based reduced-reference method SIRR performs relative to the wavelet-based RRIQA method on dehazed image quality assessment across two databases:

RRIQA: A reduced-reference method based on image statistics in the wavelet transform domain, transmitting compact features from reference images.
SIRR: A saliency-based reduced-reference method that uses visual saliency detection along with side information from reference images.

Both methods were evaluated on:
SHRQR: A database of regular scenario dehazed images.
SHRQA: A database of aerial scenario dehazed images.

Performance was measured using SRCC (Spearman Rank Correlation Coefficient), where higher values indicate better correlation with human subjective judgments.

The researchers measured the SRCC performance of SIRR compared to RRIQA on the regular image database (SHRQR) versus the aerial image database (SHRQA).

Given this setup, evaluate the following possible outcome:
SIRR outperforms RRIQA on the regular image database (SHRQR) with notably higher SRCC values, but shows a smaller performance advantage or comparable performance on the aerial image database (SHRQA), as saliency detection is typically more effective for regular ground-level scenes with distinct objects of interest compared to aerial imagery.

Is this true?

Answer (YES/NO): NO